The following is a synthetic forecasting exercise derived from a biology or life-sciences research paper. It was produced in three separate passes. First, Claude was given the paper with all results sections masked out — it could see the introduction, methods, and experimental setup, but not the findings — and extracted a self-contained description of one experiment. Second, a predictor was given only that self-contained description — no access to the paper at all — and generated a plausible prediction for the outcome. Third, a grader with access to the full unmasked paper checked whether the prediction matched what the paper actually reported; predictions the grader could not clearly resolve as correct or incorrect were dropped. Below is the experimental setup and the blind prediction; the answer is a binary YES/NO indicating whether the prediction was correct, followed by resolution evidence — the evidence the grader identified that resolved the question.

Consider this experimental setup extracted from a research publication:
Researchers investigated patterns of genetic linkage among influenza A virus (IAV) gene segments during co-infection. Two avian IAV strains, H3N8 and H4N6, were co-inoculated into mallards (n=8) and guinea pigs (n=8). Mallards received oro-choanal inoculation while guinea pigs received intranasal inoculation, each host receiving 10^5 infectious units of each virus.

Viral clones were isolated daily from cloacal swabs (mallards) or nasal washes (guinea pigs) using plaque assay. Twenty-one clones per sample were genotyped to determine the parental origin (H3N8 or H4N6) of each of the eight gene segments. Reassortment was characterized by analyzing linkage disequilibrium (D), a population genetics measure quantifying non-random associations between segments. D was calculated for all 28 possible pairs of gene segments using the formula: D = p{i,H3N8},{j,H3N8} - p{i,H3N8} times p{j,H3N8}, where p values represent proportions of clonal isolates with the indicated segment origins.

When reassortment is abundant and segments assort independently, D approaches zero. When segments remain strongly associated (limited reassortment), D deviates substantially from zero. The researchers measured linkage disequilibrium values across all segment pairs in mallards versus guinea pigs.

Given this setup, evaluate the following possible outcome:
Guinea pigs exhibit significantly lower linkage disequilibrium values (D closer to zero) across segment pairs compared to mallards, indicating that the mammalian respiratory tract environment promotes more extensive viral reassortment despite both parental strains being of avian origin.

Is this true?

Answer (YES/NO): NO